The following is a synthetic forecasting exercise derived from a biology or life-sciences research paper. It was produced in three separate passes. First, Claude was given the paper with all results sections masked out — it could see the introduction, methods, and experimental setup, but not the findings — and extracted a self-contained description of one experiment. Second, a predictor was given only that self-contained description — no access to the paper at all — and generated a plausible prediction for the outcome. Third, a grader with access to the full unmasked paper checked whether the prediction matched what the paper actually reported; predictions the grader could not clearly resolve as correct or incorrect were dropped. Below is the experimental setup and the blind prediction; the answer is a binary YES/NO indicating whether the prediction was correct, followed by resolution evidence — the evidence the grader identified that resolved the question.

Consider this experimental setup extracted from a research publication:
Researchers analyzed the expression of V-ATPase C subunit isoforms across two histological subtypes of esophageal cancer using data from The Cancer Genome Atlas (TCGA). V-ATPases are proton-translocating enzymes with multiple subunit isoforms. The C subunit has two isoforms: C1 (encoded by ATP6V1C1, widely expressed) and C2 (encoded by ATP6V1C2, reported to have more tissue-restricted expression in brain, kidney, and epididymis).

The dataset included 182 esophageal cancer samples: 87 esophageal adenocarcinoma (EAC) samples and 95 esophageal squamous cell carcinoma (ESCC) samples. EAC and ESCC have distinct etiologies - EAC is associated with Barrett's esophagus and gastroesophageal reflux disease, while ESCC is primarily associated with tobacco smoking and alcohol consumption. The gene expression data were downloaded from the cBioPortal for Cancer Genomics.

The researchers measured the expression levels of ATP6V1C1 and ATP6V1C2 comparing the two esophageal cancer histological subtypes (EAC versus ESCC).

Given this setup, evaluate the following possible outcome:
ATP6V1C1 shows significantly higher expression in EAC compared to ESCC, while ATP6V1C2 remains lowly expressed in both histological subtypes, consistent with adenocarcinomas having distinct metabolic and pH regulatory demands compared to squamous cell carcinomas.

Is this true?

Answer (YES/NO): NO